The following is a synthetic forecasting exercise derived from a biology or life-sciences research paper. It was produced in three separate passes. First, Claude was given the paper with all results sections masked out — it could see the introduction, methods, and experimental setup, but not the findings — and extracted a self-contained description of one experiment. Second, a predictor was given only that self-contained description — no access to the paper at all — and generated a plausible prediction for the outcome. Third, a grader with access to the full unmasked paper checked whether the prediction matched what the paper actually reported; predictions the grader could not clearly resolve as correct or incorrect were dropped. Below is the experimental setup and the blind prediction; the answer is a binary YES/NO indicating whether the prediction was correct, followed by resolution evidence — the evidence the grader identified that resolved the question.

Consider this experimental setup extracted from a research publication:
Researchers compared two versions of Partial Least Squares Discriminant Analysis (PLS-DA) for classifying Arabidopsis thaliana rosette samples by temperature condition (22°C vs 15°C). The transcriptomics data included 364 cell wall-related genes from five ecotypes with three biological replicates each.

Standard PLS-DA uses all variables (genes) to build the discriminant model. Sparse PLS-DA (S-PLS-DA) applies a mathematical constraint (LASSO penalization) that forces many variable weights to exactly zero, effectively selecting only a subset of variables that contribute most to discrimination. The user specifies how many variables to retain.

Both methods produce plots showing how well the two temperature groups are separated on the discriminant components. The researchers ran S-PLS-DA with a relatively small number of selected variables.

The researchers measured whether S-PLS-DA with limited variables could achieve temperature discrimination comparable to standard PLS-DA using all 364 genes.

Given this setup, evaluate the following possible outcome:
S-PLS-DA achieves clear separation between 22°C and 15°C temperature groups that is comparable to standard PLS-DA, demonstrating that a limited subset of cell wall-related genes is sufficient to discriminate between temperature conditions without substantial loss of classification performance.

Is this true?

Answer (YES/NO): YES